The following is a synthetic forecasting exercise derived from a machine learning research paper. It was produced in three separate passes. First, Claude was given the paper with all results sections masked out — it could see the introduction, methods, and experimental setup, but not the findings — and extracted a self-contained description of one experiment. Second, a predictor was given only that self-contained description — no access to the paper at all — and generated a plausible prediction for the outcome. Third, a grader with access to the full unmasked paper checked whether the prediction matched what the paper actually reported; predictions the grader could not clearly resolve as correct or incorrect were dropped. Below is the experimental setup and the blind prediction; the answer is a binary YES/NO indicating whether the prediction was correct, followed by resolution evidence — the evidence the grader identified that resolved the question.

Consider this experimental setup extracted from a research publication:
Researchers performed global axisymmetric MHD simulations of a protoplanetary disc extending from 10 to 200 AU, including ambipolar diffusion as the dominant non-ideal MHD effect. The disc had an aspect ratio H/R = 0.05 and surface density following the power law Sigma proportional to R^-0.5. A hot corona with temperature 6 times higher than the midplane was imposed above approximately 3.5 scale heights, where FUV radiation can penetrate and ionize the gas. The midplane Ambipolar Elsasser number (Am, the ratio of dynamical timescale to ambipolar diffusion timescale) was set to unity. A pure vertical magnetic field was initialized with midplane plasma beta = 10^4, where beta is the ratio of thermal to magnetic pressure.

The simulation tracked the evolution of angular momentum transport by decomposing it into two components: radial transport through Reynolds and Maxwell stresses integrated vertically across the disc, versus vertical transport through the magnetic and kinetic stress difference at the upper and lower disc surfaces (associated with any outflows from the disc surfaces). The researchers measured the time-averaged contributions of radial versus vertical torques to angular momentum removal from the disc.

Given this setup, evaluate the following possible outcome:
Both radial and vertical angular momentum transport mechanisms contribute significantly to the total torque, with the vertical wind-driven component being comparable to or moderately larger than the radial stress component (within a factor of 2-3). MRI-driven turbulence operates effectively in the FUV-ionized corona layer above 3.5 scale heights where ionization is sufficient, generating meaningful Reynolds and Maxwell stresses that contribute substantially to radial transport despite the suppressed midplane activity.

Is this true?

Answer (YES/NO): NO